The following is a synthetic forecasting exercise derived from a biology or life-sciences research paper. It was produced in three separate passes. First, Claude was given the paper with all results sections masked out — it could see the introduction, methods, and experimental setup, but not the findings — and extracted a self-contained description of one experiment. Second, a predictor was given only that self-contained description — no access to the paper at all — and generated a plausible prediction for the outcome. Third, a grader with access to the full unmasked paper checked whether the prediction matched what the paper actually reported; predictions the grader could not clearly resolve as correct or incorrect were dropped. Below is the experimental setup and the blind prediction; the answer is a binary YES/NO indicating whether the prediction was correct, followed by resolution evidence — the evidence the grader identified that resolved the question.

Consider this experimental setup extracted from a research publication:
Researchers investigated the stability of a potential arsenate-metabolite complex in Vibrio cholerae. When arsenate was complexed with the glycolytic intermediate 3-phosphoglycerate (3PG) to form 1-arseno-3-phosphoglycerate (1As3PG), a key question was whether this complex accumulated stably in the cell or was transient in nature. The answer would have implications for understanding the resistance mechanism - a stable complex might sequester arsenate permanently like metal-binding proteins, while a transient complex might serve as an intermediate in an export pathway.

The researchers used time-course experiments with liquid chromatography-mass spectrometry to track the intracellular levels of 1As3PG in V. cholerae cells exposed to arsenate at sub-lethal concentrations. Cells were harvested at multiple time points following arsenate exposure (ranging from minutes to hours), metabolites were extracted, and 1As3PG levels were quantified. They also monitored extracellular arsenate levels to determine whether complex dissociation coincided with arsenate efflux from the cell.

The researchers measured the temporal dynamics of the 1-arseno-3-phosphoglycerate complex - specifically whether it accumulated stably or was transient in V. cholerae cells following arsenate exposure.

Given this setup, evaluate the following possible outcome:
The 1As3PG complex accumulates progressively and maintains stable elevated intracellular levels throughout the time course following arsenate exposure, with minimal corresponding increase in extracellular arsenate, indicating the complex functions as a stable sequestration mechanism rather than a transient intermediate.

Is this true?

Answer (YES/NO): NO